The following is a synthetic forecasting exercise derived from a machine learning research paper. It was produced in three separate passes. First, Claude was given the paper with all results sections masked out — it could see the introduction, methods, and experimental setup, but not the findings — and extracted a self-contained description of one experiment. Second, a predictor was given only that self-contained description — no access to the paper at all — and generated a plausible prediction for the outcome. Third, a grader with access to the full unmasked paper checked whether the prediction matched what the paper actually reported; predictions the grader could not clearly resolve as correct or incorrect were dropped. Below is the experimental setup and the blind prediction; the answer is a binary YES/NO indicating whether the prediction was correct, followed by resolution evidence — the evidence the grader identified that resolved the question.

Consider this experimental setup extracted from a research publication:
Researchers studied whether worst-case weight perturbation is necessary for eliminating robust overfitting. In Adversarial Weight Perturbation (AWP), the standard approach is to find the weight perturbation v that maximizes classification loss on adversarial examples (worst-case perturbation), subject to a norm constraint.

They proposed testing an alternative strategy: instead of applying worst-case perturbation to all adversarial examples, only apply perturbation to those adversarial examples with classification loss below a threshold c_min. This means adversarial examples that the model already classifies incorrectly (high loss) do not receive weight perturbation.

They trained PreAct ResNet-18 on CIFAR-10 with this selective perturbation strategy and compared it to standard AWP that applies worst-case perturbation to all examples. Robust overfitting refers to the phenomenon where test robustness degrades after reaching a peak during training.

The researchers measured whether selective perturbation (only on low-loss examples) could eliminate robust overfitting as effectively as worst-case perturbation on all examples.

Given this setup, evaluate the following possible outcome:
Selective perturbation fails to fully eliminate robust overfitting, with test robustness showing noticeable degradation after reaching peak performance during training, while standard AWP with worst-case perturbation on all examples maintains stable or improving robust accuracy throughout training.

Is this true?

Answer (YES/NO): NO